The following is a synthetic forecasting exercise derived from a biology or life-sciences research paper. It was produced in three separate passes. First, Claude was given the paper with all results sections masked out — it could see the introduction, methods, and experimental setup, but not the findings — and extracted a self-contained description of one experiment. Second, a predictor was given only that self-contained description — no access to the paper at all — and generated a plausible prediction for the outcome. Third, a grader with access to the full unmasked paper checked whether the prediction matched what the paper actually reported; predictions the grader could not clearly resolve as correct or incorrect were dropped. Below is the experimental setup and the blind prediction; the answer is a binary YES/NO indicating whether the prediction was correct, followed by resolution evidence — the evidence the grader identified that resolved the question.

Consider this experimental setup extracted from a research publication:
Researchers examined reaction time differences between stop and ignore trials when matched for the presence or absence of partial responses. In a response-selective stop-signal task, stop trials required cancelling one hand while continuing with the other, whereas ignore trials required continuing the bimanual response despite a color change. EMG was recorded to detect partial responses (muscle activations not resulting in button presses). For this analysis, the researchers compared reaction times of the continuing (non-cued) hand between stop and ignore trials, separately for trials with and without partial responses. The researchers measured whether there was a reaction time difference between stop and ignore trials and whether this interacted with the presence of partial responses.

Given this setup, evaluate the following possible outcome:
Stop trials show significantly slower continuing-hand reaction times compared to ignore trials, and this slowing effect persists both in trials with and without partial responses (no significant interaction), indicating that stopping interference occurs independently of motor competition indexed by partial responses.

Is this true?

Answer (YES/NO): NO